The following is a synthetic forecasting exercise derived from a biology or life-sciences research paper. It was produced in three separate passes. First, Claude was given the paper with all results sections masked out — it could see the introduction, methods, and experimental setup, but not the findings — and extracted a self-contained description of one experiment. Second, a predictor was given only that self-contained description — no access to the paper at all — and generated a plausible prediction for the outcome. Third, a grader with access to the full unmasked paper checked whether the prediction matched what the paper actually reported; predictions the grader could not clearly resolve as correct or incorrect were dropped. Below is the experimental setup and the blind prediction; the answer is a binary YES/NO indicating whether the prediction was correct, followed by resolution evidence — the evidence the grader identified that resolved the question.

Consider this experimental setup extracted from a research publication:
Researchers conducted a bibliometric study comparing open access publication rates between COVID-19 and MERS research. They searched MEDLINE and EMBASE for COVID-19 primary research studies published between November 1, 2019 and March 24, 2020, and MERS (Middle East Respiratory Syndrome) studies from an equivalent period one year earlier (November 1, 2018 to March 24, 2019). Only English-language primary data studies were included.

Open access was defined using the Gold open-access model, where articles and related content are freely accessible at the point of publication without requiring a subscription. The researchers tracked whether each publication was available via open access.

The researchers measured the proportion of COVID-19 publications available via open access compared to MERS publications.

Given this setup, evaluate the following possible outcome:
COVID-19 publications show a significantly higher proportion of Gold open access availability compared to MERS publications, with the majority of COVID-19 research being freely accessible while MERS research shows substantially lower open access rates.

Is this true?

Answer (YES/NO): NO